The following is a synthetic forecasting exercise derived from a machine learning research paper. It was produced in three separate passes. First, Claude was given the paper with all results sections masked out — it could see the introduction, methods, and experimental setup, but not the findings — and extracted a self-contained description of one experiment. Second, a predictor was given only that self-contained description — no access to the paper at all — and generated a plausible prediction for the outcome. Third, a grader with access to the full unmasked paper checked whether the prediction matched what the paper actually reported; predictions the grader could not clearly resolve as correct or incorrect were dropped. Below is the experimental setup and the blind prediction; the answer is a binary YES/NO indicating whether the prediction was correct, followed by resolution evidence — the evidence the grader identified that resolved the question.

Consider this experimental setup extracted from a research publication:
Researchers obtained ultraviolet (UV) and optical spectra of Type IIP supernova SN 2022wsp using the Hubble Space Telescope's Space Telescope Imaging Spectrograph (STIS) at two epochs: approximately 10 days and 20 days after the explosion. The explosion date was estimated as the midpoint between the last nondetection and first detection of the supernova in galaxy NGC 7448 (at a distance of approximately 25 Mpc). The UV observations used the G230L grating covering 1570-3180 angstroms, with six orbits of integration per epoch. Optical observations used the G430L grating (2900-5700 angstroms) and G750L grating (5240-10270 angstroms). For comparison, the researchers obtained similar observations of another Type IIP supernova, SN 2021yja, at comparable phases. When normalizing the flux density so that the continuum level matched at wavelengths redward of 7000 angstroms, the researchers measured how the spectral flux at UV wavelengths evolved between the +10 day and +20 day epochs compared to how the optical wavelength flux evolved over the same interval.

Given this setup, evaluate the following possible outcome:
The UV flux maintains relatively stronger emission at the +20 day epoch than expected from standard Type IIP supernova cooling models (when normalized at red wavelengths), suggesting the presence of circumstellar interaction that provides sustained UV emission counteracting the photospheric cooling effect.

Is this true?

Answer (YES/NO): NO